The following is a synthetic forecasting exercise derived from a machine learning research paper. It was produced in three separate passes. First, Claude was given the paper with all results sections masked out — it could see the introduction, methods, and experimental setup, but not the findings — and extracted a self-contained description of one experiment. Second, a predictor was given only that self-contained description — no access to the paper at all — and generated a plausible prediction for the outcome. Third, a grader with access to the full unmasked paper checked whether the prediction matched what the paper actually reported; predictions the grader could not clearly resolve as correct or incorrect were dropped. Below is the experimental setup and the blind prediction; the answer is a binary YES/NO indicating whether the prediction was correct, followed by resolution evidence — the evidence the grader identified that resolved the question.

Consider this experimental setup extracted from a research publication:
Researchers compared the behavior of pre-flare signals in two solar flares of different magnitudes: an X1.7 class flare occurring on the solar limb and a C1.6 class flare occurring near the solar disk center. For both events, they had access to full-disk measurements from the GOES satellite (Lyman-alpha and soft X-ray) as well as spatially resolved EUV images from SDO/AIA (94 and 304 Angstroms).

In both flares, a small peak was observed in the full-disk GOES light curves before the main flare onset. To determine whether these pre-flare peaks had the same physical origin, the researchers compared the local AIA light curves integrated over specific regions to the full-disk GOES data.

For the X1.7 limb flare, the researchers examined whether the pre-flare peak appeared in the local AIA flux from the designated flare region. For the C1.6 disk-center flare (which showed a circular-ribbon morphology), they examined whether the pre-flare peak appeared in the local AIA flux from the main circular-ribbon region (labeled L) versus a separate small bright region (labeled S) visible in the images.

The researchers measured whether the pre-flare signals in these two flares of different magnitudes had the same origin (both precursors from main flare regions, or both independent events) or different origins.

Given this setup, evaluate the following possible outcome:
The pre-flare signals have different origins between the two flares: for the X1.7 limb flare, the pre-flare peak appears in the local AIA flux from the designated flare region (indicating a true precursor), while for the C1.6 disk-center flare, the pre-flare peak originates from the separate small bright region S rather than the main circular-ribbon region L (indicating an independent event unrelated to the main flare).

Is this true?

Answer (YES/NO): YES